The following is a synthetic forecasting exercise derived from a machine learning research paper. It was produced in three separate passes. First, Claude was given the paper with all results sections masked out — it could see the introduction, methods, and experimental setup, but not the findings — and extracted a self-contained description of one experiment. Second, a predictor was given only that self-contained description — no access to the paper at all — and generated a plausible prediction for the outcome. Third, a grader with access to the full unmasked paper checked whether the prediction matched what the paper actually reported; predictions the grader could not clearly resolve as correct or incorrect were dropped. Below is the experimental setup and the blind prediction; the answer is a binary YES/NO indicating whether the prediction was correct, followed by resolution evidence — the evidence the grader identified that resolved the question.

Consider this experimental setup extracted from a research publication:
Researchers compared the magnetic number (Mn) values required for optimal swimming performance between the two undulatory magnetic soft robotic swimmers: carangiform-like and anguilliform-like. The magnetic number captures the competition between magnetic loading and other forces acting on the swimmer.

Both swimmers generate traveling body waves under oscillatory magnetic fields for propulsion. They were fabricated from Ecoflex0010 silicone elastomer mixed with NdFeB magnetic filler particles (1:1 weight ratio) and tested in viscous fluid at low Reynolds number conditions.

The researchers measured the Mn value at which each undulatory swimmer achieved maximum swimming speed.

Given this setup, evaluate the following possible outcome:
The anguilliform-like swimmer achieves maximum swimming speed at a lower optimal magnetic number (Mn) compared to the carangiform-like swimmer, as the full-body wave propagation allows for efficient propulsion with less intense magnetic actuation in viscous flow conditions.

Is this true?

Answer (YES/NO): YES